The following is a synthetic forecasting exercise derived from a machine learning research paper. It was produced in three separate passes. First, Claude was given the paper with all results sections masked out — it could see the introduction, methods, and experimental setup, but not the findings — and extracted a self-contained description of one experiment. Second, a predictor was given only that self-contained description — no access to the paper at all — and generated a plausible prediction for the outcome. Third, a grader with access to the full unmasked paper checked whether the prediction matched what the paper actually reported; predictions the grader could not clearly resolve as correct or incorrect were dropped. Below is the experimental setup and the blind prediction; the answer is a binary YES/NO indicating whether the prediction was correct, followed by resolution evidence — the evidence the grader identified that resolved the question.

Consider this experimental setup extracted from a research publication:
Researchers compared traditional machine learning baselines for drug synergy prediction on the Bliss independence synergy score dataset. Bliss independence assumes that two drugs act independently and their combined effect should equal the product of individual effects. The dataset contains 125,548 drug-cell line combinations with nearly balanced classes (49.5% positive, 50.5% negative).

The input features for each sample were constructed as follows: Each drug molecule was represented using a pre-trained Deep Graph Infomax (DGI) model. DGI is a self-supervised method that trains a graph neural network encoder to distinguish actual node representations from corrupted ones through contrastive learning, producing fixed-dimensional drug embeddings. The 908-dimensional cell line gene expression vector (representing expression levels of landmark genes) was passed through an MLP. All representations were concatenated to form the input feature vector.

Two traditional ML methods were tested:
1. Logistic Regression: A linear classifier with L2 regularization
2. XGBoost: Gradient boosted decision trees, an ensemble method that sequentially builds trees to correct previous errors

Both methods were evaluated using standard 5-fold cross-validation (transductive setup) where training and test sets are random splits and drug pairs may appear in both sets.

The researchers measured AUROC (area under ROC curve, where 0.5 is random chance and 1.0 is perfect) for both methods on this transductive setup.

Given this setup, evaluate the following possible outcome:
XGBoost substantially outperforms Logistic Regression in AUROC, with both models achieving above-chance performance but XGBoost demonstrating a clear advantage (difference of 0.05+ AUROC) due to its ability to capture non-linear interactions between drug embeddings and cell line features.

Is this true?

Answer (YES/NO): YES